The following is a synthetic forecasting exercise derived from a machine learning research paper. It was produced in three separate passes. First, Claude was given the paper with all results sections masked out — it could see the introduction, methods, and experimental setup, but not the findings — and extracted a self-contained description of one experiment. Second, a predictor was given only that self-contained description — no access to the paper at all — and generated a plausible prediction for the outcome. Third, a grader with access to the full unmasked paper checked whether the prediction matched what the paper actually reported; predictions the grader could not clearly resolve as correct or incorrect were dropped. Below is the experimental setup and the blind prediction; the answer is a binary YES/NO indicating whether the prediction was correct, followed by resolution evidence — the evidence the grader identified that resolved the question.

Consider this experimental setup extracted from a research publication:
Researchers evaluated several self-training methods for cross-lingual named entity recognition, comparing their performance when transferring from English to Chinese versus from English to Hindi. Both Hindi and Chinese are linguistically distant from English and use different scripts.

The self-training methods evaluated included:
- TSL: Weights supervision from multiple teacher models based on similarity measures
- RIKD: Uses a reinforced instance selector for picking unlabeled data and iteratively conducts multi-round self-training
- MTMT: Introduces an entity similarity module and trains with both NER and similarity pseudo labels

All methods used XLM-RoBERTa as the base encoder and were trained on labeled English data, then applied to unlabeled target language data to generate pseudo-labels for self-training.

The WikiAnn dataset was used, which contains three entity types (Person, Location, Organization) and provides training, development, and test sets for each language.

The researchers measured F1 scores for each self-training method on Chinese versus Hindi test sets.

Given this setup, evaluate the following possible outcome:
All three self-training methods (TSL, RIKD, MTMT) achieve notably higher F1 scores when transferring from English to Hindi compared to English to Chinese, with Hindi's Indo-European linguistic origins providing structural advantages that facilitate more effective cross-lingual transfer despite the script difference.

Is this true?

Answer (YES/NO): YES